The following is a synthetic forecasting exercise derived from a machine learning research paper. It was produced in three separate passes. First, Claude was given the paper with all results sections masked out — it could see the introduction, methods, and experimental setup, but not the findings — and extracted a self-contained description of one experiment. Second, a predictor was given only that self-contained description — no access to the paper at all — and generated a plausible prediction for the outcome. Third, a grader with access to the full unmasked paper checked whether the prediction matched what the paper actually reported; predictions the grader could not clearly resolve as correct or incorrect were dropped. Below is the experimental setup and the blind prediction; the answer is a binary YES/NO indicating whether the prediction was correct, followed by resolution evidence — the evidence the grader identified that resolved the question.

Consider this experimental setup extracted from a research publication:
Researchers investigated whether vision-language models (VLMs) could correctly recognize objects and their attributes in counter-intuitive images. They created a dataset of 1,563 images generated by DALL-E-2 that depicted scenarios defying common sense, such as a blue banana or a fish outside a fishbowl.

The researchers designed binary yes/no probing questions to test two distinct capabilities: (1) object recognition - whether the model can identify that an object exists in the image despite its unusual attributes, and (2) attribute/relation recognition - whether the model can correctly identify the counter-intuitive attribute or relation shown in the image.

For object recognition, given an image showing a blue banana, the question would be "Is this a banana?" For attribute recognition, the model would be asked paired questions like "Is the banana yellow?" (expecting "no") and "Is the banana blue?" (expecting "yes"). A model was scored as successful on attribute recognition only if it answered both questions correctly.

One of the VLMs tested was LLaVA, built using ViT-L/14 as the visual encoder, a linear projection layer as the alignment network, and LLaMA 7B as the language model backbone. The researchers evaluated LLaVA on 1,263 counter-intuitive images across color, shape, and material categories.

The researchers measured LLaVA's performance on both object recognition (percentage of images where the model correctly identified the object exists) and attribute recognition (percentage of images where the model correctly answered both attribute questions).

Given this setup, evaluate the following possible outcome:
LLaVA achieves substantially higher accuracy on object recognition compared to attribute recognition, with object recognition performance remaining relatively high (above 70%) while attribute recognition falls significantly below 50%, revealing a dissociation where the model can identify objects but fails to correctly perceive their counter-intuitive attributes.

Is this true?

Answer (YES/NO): YES